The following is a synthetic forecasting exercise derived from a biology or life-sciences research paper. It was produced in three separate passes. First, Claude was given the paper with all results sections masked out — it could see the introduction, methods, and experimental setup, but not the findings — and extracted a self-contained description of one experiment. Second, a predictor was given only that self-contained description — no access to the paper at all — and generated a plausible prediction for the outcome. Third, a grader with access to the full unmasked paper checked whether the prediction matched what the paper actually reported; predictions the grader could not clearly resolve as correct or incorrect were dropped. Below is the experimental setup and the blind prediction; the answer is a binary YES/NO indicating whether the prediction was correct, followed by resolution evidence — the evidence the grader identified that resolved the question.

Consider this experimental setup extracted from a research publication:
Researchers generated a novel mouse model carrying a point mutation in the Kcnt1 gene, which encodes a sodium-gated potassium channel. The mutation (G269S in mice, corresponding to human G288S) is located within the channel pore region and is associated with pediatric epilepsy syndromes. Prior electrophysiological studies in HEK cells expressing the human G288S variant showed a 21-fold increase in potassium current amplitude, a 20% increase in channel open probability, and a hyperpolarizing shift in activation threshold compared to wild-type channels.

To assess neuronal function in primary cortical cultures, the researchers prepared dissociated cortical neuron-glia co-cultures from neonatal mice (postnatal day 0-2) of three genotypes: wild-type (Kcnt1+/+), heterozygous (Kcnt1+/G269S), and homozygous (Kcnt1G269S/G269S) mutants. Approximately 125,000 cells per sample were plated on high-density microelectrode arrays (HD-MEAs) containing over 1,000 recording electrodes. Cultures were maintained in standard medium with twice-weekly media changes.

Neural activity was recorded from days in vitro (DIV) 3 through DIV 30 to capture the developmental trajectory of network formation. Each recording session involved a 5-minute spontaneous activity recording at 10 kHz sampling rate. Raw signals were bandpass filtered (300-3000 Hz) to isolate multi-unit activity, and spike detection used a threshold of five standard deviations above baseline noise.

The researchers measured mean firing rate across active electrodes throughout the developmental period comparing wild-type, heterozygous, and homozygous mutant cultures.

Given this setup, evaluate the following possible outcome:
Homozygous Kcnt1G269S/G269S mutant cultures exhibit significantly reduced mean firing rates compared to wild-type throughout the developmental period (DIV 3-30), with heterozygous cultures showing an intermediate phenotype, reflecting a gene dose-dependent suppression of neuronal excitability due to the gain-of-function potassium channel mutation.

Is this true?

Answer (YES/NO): NO